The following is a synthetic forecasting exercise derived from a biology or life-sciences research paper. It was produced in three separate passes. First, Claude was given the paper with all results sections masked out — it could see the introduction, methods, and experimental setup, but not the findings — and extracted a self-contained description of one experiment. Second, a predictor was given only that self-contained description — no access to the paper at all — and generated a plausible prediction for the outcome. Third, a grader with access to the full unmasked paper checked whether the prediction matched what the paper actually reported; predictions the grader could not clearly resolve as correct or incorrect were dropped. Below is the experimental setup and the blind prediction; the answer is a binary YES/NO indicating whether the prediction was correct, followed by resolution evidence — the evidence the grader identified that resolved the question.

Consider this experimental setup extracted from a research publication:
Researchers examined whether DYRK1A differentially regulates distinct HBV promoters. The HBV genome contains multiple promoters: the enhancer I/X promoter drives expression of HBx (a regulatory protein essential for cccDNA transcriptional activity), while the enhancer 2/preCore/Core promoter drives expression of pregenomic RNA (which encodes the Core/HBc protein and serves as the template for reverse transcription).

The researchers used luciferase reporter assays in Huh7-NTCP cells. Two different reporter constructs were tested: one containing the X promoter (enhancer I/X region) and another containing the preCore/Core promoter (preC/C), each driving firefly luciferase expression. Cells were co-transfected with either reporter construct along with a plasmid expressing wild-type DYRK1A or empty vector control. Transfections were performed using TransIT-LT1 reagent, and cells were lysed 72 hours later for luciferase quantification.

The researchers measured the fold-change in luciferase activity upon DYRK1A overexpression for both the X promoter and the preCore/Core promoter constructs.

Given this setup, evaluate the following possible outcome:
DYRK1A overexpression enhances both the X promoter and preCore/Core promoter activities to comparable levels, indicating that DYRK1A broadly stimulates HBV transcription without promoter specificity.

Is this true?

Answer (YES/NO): NO